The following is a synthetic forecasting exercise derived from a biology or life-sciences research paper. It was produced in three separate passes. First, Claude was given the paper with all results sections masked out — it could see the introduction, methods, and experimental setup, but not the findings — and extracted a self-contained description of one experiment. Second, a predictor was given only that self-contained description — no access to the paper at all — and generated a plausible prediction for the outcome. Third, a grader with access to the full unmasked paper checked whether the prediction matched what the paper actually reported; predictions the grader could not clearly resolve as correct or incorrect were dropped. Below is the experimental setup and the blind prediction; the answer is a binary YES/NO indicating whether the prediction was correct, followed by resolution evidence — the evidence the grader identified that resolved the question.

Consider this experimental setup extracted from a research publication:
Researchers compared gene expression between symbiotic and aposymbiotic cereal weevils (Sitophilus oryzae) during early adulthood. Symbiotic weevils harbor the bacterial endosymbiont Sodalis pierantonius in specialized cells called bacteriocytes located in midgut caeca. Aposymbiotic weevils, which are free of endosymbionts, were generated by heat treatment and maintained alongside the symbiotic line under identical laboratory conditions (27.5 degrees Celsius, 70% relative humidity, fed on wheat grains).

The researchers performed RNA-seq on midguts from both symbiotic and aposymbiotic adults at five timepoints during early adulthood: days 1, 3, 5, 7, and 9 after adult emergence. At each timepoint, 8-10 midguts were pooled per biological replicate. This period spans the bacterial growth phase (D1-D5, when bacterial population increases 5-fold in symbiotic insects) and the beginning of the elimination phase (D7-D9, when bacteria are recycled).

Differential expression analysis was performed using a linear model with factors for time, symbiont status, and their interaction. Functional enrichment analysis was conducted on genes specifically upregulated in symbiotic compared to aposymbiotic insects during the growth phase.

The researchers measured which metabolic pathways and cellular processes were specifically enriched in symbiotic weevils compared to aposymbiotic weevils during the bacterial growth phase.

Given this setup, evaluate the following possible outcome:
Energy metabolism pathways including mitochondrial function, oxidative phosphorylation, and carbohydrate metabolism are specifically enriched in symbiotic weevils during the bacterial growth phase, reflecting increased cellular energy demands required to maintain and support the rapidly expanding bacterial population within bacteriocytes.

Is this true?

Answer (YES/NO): NO